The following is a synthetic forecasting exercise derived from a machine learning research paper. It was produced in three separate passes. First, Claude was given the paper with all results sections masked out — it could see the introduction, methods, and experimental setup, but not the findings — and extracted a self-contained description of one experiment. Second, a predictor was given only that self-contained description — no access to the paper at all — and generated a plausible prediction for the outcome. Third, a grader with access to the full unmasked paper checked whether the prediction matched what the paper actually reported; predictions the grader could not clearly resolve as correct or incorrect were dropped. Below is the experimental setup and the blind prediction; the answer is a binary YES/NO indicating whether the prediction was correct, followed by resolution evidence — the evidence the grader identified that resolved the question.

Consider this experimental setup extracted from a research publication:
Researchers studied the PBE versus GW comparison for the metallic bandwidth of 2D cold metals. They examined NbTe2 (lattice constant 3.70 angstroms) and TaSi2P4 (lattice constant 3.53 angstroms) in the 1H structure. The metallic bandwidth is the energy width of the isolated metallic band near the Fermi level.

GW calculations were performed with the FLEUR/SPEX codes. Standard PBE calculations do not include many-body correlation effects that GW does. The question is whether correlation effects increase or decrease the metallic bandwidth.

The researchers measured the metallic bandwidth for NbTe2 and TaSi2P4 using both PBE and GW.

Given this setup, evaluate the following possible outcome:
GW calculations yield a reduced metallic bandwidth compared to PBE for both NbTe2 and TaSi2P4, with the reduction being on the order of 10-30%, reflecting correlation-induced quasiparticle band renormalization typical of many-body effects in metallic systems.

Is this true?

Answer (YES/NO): NO